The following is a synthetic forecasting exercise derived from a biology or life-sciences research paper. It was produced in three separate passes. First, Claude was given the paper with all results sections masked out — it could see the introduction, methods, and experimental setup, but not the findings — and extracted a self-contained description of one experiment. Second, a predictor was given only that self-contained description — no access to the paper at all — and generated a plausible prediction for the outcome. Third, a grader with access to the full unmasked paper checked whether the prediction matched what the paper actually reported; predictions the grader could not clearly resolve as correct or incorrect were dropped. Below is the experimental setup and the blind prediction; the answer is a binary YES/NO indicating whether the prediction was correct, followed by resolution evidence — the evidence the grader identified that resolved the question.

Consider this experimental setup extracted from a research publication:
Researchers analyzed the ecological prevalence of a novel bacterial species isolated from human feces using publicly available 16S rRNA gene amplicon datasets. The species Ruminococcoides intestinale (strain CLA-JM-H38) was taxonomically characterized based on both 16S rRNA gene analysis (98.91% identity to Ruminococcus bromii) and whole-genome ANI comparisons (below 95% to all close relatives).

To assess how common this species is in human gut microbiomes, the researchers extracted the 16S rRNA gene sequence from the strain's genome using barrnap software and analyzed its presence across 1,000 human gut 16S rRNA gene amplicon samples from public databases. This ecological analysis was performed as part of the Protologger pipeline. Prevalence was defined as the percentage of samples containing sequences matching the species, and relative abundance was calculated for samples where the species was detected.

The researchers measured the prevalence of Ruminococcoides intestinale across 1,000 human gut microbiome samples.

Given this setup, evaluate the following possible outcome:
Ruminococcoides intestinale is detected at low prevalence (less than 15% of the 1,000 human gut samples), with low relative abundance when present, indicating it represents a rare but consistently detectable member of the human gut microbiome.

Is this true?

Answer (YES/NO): NO